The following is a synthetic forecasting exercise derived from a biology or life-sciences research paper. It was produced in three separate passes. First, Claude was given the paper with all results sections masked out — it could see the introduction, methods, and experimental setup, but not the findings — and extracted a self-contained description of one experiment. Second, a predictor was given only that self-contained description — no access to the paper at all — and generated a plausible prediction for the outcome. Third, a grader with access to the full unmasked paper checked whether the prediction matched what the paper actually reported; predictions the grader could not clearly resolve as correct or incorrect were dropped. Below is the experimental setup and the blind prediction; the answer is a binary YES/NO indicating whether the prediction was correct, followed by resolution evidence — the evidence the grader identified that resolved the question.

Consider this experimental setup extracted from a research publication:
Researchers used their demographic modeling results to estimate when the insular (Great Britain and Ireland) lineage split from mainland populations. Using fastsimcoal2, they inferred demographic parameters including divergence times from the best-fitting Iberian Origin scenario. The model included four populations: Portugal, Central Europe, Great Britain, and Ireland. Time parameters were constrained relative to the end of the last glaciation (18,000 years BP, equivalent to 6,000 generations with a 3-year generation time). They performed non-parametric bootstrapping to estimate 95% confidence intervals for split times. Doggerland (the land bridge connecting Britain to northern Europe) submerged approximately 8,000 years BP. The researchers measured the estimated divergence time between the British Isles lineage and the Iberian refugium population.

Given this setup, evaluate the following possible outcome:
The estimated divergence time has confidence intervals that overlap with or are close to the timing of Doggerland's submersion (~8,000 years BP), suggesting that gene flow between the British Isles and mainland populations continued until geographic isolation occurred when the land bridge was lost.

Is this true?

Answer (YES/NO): NO